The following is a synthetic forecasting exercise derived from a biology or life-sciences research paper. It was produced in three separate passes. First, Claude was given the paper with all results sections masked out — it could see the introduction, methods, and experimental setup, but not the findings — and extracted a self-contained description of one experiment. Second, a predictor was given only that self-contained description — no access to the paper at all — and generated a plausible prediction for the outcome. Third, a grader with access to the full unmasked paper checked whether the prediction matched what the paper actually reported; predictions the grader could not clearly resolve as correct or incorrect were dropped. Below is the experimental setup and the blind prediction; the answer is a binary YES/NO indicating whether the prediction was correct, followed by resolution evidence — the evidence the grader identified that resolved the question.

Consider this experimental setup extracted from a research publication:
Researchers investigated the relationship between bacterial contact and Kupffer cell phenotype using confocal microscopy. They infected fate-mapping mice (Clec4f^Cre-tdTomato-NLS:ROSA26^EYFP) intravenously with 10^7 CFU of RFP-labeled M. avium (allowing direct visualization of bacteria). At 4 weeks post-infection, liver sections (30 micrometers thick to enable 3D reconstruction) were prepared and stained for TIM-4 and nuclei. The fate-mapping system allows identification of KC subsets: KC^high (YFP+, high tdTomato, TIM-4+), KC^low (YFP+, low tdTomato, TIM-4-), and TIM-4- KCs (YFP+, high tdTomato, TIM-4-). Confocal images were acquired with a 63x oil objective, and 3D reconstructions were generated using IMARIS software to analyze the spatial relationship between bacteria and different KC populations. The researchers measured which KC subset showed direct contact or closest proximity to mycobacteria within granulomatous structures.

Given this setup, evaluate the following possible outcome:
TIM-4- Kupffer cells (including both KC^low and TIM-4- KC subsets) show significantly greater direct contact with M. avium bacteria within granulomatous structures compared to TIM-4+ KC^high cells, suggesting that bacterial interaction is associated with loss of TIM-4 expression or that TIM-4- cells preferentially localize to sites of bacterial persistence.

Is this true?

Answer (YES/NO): NO